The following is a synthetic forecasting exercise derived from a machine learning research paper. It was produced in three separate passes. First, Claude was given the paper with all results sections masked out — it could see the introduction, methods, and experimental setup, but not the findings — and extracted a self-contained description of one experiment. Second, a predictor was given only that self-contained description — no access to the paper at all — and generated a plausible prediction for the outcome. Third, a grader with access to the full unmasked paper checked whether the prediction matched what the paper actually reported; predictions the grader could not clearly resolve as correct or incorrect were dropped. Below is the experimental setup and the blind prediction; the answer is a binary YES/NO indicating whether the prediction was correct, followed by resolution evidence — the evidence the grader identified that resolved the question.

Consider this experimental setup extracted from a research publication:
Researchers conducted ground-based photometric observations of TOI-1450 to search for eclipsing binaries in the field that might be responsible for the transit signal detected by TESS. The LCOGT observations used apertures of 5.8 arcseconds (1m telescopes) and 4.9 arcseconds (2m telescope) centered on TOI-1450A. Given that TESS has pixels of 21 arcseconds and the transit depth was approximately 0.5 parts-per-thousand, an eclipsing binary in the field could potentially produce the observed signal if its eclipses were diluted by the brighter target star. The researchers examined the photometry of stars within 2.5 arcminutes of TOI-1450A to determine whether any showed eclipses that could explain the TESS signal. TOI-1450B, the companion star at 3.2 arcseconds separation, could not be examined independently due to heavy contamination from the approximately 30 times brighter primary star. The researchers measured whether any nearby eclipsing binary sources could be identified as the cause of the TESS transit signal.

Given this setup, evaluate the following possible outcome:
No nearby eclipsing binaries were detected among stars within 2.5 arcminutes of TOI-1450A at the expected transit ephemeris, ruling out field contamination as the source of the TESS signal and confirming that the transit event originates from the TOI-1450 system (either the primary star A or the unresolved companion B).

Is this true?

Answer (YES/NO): YES